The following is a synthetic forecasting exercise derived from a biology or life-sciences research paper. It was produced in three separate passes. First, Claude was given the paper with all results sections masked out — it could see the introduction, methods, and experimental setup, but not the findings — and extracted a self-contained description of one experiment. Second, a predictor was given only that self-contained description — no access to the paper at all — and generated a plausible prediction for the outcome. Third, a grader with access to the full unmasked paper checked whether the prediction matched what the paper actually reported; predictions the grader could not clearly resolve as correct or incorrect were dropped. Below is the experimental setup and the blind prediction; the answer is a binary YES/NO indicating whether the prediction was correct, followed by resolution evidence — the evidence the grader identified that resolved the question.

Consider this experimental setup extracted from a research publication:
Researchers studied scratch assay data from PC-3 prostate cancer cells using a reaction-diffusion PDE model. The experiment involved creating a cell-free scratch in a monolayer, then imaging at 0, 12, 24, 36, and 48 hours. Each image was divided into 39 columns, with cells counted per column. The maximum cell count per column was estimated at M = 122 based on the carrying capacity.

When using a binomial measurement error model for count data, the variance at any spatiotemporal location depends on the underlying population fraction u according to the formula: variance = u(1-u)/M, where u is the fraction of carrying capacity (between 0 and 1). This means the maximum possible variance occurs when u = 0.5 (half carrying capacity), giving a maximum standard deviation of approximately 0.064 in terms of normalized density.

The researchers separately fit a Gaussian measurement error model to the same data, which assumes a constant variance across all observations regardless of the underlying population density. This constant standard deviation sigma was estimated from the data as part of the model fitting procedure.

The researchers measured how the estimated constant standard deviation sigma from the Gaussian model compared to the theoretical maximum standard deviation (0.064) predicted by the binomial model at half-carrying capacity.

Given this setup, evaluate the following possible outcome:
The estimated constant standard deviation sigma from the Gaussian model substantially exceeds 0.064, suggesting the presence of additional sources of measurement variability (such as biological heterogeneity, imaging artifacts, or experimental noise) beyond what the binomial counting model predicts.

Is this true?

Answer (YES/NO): NO